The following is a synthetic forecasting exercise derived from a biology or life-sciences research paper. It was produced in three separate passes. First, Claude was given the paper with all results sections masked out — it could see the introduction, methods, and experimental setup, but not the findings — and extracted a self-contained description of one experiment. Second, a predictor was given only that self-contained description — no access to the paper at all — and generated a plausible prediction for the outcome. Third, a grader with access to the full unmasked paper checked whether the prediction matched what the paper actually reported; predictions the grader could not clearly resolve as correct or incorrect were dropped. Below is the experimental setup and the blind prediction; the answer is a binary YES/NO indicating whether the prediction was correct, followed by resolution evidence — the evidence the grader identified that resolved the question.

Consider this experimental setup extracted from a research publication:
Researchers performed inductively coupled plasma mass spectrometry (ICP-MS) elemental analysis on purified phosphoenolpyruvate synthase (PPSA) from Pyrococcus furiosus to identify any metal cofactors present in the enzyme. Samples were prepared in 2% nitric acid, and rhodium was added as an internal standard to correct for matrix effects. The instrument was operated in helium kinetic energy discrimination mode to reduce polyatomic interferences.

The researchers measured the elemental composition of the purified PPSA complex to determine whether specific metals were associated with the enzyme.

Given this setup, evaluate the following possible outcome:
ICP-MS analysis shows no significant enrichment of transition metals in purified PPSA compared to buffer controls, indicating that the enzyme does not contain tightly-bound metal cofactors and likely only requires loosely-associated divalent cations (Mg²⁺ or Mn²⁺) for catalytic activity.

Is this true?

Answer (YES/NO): NO